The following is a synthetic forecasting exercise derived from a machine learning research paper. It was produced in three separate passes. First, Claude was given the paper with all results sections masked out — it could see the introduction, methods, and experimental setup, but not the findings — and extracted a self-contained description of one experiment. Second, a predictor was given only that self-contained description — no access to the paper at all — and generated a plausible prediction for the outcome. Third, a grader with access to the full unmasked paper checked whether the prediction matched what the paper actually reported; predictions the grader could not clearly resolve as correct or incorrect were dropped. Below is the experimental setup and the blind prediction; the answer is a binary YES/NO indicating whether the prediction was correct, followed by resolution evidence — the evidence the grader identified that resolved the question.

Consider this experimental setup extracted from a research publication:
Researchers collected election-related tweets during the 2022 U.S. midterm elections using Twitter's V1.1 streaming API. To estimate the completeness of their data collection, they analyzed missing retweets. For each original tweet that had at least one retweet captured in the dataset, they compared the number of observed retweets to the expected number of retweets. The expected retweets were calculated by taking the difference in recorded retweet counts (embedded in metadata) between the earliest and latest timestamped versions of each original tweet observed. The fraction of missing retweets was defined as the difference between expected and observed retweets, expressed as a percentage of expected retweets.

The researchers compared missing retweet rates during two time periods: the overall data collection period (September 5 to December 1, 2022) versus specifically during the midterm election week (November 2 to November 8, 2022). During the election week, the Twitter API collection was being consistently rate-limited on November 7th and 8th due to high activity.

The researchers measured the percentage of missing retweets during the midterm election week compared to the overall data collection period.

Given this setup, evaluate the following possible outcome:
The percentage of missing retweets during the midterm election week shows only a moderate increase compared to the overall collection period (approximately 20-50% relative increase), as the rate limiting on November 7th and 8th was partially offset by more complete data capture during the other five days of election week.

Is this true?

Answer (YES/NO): NO